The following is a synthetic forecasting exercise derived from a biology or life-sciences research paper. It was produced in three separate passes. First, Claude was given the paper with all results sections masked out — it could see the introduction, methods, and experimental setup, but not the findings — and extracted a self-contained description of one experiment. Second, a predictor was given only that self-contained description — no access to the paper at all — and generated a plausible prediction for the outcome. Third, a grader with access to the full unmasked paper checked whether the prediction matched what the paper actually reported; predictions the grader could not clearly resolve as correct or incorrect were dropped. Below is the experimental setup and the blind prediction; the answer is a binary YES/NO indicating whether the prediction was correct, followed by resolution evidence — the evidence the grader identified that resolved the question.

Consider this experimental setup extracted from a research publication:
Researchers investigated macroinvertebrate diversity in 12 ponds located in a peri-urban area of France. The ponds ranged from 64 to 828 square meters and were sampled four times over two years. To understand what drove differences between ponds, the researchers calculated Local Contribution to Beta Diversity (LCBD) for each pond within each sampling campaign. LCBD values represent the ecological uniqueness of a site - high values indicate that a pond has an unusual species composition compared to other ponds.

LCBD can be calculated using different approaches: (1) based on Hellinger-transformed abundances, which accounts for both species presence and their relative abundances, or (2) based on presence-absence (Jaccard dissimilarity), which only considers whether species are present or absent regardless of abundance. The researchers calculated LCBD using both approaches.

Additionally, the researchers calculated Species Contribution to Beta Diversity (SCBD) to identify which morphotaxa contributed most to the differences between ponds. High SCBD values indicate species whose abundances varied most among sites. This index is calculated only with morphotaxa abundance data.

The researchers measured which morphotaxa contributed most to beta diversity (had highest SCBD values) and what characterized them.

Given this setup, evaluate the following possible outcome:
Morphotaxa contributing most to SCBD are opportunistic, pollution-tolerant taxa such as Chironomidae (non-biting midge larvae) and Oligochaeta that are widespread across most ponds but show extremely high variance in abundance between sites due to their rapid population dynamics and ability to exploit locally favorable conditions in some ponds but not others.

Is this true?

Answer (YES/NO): YES